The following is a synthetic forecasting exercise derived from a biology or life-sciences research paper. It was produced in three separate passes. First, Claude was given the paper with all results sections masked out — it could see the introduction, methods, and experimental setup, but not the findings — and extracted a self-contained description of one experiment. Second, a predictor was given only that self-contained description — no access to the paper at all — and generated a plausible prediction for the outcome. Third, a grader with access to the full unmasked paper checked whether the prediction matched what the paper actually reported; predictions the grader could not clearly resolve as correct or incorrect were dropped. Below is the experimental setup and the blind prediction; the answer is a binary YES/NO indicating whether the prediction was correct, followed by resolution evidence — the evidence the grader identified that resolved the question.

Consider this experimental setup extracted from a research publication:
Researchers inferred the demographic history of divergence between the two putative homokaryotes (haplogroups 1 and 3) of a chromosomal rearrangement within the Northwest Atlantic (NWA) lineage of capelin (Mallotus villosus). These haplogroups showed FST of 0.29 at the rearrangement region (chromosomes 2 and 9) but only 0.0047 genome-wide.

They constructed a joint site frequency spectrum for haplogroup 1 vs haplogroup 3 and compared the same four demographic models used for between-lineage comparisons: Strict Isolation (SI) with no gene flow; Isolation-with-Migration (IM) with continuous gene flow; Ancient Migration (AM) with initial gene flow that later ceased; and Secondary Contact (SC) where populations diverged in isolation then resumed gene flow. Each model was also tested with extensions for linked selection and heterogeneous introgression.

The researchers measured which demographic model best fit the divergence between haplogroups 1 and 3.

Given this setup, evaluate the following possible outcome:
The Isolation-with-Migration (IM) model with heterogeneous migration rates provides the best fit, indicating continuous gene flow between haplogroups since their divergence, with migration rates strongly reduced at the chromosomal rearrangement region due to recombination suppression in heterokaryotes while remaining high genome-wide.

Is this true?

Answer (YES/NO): NO